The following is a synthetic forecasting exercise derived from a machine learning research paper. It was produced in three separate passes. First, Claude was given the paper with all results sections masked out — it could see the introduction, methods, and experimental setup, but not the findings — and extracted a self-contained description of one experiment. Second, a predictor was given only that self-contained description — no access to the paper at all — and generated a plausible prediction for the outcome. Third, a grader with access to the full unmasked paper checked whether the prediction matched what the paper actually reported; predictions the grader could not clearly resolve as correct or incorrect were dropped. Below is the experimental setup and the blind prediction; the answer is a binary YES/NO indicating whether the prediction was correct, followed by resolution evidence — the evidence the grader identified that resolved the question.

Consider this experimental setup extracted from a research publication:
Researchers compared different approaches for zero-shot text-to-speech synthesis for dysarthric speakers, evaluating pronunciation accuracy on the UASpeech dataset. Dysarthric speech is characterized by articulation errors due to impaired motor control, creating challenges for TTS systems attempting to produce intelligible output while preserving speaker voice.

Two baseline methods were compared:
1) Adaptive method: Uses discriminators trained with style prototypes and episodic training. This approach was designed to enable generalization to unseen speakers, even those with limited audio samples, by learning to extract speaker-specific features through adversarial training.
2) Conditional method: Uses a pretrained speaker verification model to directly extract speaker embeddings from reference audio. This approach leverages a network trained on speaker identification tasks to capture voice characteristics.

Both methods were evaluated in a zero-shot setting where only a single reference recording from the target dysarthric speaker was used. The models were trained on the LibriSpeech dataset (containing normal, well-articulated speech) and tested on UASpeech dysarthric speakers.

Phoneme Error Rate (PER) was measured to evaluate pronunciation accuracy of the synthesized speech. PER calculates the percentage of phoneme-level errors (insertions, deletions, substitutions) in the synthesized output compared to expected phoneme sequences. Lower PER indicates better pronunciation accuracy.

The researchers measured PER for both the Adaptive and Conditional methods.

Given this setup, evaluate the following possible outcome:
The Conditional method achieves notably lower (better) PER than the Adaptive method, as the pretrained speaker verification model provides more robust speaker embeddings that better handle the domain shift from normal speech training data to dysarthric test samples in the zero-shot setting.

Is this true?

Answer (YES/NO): YES